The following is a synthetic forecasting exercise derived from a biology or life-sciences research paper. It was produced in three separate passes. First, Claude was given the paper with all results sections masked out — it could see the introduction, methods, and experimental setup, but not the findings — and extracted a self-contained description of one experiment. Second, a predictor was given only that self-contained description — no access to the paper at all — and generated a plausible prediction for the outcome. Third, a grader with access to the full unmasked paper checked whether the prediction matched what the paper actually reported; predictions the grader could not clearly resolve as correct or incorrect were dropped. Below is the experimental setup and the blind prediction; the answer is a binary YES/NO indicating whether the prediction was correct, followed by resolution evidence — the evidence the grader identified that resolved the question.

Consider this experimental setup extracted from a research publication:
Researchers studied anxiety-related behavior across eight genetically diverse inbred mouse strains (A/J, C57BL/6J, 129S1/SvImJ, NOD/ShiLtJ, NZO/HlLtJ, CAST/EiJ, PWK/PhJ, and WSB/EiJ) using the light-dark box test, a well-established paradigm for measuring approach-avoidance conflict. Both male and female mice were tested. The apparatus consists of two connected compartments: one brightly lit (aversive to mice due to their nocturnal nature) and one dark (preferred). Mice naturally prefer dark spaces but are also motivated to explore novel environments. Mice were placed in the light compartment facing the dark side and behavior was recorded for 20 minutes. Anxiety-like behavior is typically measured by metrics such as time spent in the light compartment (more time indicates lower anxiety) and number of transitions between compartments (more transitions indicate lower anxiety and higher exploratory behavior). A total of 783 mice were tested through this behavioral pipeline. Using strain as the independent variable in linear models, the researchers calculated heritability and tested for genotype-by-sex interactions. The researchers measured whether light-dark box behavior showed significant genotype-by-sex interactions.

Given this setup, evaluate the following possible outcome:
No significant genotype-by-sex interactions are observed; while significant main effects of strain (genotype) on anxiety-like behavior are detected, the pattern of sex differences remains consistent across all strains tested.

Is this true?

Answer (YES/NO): YES